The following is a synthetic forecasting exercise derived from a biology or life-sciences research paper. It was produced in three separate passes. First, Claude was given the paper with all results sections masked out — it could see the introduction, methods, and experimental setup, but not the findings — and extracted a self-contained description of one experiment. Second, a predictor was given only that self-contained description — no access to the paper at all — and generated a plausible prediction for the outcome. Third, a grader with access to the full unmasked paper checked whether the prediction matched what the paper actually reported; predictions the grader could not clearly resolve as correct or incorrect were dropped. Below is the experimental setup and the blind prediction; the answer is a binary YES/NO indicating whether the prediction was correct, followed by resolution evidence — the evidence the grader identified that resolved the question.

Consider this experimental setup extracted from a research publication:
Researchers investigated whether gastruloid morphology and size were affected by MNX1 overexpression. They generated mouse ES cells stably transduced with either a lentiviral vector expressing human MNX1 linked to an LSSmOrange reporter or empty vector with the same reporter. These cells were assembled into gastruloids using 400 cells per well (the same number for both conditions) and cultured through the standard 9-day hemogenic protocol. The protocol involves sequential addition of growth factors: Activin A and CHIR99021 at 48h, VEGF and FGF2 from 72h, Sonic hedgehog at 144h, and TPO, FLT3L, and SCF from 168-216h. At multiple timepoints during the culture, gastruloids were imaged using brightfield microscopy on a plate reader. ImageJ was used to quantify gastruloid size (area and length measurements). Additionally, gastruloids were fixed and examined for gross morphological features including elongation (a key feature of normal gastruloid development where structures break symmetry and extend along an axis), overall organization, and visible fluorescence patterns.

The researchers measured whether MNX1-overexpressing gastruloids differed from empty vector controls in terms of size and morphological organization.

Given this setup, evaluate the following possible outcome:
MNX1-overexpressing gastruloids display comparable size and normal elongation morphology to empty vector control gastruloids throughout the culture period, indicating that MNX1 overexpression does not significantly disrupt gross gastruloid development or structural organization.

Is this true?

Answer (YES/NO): NO